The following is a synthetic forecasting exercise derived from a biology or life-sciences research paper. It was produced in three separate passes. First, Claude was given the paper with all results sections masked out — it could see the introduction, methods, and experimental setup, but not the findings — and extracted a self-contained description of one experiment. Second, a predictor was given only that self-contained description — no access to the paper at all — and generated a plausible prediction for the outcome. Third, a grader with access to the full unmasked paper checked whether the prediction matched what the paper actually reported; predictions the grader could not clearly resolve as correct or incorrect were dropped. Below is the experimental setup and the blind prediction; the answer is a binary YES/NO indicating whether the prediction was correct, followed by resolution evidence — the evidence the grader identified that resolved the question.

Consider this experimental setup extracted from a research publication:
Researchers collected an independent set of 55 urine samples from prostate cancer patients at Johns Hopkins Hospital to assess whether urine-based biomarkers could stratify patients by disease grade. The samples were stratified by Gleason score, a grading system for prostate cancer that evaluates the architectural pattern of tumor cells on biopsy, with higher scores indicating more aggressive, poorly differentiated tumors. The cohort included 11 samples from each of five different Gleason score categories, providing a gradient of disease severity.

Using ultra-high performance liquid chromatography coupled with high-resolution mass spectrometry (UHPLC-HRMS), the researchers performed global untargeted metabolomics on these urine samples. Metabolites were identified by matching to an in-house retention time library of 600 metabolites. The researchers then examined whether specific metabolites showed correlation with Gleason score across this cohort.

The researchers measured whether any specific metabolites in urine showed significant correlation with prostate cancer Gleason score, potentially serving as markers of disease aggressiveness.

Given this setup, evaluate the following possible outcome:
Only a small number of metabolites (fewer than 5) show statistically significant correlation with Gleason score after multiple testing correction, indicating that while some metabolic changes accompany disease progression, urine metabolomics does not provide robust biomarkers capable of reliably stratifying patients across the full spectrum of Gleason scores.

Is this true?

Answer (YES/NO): NO